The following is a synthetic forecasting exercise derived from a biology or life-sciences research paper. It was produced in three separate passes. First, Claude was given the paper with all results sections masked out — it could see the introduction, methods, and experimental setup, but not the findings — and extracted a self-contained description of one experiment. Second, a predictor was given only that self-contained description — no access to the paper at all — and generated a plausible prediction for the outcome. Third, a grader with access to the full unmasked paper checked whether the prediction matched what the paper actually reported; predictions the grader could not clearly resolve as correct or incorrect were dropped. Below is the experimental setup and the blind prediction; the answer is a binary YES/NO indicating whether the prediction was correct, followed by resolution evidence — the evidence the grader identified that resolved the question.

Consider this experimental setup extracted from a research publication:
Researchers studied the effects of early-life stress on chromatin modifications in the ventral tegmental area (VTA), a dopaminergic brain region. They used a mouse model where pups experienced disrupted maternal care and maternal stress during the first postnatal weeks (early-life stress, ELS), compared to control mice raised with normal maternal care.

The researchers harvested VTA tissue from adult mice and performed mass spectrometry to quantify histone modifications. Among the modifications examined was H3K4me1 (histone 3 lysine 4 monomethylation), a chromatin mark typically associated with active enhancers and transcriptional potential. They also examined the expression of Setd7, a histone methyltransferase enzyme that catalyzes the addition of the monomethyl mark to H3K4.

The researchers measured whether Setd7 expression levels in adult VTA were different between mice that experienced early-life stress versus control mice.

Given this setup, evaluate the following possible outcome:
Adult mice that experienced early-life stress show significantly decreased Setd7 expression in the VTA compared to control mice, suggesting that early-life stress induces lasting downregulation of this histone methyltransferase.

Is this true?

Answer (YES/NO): NO